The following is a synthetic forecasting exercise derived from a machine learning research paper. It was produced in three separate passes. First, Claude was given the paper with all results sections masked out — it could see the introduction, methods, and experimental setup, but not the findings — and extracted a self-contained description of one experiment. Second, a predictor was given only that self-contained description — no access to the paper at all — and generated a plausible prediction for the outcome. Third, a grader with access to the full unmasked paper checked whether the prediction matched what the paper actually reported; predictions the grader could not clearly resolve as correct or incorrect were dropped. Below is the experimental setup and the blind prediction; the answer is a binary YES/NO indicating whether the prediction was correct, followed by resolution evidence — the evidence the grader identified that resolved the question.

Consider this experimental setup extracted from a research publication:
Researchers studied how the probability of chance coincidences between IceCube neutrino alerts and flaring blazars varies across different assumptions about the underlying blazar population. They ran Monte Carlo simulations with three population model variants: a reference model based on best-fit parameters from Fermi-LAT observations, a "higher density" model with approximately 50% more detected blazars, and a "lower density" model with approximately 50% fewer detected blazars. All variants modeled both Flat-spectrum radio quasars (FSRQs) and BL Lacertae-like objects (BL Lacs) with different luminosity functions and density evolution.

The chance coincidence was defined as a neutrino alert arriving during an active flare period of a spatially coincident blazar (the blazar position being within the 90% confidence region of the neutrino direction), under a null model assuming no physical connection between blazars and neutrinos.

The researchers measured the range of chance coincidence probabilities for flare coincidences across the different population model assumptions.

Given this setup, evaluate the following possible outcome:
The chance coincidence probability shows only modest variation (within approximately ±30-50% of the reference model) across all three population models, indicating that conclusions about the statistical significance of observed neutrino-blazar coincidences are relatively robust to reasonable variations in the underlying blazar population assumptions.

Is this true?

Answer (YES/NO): NO